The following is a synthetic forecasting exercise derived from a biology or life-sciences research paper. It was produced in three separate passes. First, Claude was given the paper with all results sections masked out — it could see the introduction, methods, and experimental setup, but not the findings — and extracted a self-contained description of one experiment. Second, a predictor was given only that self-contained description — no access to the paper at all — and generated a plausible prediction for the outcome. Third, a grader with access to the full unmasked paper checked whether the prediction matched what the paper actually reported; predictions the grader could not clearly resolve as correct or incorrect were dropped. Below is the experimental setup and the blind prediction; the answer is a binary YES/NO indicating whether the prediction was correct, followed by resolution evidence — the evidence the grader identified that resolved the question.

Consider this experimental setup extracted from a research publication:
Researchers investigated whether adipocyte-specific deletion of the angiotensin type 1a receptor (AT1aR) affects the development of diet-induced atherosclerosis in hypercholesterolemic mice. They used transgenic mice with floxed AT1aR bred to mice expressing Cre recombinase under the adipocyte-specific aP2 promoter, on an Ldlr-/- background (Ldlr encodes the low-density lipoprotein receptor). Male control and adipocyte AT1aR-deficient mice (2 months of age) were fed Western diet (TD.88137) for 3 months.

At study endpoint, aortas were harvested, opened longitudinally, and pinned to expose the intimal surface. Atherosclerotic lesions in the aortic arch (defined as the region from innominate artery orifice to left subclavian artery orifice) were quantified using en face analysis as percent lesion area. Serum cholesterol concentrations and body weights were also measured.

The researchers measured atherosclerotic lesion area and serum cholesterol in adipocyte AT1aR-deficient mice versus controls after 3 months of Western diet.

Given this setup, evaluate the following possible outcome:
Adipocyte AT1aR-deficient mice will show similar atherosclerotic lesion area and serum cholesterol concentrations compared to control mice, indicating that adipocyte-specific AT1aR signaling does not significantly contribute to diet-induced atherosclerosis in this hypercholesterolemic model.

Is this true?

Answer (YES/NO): YES